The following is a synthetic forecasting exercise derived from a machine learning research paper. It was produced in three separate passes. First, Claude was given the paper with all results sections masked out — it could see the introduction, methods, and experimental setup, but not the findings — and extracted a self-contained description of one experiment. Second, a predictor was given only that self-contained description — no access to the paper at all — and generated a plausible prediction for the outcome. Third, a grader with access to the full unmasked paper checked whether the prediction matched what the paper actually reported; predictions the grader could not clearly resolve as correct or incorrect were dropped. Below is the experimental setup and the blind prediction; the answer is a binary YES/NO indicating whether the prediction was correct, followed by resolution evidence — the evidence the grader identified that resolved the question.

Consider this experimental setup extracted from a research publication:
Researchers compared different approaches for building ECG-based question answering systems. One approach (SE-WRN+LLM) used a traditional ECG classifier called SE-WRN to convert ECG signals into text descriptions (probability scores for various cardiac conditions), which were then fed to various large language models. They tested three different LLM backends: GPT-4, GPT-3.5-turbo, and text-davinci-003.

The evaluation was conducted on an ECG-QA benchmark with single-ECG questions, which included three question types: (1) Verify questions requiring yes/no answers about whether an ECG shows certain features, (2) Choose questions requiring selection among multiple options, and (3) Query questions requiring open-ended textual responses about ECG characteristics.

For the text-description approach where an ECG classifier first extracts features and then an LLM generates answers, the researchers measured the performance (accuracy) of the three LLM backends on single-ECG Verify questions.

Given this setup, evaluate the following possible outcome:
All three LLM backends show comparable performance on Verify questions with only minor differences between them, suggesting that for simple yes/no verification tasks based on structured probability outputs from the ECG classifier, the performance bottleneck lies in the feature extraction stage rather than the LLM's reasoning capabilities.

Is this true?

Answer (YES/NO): NO